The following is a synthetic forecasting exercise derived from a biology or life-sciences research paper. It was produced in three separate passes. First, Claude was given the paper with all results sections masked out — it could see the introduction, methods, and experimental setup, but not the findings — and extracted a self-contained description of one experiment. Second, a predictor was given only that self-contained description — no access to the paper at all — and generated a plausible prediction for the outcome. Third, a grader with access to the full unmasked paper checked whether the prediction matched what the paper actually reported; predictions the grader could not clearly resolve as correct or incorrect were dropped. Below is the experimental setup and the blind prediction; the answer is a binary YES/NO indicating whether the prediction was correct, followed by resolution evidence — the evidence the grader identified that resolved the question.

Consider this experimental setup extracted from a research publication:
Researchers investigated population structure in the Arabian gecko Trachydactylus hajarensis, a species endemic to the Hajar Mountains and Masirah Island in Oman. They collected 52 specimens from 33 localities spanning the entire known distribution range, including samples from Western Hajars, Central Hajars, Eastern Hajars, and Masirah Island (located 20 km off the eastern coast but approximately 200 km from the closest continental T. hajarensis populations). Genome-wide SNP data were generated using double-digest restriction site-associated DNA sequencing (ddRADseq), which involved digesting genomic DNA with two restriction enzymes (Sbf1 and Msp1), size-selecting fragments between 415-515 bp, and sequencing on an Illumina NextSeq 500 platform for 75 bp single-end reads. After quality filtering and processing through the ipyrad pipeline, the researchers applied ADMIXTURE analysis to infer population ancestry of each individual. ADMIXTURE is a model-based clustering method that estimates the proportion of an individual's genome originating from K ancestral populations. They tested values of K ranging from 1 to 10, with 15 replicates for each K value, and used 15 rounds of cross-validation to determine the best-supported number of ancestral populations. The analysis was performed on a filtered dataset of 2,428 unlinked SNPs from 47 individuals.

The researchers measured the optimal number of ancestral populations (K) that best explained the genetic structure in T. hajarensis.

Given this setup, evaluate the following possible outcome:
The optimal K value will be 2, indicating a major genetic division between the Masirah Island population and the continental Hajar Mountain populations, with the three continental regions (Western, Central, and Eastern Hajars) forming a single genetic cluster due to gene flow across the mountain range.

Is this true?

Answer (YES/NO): NO